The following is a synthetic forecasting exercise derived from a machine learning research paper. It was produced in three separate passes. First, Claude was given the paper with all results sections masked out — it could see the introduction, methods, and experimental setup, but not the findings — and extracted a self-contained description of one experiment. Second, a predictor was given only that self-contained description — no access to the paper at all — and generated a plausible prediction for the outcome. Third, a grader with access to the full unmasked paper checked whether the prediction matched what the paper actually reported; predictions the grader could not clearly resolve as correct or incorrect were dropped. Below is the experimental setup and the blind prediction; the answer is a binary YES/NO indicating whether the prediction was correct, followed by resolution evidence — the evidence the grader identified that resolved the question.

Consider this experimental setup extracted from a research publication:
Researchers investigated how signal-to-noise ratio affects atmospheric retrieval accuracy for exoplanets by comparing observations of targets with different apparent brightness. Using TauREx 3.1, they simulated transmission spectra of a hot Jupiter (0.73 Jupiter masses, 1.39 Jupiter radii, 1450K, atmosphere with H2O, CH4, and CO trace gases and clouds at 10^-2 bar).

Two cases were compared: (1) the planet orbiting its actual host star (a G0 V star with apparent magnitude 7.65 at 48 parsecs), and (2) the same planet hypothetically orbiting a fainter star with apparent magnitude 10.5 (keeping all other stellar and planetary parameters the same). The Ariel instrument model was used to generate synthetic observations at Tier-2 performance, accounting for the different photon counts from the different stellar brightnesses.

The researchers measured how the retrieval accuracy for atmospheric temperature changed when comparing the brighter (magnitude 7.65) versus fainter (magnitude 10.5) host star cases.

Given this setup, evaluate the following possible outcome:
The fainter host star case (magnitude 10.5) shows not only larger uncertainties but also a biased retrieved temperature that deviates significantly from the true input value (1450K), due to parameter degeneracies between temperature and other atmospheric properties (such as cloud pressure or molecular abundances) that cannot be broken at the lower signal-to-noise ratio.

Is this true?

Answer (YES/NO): NO